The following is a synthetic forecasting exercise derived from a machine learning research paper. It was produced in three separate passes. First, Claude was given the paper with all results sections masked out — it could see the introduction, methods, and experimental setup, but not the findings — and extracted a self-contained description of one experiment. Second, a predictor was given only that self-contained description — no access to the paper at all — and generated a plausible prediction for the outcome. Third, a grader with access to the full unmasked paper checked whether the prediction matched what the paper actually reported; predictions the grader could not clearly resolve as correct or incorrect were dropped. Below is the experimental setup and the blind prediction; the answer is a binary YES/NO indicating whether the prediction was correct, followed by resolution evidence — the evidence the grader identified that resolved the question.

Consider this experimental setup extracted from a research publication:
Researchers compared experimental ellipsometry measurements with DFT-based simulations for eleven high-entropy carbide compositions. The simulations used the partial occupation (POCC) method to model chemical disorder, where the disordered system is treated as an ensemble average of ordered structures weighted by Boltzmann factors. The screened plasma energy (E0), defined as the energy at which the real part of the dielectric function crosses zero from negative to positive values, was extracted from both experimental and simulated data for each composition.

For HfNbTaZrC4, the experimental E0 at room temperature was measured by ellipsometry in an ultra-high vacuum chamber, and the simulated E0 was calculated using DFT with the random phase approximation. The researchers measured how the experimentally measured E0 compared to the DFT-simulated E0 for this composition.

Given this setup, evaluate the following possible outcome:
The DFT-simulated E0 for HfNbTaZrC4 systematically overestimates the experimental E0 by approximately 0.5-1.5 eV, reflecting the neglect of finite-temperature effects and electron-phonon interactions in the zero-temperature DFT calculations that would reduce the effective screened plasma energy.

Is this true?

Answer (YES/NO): NO